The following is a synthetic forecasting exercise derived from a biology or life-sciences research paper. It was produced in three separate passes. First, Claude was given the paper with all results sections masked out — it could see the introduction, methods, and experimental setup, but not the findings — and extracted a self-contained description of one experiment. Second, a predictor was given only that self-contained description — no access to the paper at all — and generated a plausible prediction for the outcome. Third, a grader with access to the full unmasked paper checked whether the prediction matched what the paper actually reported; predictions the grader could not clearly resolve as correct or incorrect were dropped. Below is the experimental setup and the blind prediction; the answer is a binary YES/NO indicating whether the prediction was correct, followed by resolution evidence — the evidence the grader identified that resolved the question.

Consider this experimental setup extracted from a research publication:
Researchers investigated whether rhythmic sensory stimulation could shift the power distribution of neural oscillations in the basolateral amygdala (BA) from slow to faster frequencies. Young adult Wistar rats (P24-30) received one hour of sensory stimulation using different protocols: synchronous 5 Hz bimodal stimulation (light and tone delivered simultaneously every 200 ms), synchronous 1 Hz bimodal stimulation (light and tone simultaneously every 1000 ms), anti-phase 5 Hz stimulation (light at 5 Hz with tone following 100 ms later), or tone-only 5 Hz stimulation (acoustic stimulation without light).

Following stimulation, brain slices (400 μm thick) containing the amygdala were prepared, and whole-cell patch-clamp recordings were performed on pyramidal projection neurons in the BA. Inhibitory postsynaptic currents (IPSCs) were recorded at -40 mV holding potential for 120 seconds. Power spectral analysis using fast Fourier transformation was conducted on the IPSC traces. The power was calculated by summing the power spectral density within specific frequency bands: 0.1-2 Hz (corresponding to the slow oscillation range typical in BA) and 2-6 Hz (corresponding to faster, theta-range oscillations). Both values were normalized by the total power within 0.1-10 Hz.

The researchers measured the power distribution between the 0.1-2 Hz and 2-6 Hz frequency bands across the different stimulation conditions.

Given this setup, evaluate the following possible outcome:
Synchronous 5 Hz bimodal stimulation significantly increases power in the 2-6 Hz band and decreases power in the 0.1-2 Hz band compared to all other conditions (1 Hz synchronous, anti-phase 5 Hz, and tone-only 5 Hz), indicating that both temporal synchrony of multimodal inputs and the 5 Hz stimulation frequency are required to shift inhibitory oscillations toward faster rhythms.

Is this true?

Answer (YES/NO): YES